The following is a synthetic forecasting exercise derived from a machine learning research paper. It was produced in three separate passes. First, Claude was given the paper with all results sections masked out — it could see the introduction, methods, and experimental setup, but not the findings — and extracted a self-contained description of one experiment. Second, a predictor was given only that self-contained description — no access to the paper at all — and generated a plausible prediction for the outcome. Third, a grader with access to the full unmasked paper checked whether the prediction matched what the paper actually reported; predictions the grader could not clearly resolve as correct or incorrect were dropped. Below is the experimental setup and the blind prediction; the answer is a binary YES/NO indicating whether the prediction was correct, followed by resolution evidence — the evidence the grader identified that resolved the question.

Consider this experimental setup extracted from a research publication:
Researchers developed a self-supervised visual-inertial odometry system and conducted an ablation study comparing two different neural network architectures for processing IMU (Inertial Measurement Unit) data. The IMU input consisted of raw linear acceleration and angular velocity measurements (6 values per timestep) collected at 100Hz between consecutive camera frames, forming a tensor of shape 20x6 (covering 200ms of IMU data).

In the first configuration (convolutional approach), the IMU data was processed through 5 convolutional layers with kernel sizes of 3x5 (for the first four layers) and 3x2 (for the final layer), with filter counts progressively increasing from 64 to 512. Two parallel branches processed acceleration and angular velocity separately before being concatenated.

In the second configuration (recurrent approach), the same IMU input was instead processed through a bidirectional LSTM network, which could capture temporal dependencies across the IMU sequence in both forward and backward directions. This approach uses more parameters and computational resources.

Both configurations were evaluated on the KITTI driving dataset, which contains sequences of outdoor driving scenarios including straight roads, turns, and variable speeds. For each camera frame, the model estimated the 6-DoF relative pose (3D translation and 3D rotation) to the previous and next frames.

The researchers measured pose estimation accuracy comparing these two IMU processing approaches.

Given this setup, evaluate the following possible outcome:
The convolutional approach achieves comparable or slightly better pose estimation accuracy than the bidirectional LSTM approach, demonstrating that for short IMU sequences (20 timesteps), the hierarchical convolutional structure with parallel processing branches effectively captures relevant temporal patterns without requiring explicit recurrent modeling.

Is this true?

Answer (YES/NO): YES